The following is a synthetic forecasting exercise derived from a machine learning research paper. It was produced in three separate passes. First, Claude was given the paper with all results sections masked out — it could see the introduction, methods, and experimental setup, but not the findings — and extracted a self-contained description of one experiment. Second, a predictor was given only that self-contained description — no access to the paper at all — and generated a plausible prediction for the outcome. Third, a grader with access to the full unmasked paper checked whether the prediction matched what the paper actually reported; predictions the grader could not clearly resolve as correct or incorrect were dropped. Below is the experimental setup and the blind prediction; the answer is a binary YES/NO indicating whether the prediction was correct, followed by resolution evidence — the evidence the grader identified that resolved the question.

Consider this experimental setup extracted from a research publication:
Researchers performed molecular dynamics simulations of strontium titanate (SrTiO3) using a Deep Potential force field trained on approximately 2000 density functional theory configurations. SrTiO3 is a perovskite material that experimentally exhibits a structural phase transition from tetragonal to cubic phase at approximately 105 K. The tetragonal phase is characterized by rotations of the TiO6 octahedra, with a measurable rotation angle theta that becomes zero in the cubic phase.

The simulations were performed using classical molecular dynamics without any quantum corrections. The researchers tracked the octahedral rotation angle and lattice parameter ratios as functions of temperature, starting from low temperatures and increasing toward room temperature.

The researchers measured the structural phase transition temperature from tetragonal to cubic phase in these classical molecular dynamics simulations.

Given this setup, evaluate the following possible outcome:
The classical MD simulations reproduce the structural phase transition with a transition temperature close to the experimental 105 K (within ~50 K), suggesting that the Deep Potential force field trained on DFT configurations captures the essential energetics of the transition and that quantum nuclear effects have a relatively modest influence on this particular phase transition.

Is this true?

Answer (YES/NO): NO